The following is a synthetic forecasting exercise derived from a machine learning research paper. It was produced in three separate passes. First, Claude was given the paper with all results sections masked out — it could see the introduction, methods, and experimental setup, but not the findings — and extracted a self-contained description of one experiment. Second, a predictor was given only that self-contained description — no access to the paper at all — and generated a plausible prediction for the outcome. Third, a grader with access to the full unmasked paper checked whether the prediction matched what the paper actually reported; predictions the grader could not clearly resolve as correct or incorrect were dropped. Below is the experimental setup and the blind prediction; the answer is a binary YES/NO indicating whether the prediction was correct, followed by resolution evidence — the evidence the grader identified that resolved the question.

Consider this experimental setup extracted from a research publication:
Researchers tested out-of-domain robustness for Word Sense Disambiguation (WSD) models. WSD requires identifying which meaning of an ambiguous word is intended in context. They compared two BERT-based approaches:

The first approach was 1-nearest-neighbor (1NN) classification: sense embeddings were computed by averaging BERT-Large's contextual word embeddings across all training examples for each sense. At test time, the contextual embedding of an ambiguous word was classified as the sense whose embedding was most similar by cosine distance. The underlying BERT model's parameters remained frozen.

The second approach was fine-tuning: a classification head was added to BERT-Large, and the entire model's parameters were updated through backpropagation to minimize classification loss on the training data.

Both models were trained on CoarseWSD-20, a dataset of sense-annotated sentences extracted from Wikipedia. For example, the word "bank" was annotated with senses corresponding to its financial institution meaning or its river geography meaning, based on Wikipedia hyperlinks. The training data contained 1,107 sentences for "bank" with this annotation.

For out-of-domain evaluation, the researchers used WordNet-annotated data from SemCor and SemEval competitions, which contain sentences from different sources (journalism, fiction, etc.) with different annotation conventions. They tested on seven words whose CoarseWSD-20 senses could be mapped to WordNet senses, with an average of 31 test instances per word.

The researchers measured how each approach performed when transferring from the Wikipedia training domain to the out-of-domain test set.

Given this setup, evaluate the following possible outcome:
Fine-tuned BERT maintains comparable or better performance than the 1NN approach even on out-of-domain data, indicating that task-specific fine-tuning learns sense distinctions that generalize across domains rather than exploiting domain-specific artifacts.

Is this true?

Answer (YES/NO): NO